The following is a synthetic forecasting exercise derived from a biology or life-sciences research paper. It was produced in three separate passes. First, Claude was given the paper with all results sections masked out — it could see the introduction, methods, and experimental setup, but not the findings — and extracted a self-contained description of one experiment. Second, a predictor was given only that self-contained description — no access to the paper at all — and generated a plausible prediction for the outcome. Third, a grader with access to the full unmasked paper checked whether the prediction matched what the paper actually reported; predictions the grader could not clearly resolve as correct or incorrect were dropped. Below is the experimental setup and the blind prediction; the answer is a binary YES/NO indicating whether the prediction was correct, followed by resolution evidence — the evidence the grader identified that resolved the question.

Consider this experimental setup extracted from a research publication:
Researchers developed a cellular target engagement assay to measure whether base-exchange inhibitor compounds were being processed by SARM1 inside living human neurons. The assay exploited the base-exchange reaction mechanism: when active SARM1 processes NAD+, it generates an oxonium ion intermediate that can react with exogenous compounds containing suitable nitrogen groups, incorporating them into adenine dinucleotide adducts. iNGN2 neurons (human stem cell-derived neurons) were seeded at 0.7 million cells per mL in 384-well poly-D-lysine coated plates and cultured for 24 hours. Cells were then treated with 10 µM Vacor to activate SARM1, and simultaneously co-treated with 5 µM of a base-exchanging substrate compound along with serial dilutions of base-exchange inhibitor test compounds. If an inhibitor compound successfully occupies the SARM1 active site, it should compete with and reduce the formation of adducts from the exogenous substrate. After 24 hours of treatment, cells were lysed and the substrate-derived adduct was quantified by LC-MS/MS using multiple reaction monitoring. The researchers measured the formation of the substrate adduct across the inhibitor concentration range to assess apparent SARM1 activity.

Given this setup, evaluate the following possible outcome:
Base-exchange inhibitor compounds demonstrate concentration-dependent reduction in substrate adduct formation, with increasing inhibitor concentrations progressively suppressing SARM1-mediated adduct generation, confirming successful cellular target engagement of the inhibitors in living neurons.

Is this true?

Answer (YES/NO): YES